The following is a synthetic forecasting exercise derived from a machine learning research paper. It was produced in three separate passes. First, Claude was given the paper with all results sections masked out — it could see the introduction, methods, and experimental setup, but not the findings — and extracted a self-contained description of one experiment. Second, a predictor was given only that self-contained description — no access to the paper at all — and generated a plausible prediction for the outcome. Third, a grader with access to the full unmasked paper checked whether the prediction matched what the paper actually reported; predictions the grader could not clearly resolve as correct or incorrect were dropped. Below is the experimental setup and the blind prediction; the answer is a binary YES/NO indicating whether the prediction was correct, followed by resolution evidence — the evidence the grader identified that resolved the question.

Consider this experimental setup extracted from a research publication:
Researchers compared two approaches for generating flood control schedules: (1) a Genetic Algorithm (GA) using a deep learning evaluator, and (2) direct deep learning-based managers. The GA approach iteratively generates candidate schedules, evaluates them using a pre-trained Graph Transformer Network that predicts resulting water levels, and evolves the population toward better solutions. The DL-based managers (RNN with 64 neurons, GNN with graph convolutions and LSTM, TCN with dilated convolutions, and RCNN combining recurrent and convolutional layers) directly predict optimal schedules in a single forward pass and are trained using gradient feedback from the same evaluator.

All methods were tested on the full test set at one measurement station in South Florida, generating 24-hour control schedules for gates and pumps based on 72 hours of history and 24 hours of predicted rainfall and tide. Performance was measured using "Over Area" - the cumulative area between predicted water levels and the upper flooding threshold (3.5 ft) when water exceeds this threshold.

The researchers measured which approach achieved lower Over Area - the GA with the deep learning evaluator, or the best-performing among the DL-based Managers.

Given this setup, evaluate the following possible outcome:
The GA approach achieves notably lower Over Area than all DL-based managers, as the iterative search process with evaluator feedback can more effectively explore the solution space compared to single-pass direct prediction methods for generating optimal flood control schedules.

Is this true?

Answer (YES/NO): NO